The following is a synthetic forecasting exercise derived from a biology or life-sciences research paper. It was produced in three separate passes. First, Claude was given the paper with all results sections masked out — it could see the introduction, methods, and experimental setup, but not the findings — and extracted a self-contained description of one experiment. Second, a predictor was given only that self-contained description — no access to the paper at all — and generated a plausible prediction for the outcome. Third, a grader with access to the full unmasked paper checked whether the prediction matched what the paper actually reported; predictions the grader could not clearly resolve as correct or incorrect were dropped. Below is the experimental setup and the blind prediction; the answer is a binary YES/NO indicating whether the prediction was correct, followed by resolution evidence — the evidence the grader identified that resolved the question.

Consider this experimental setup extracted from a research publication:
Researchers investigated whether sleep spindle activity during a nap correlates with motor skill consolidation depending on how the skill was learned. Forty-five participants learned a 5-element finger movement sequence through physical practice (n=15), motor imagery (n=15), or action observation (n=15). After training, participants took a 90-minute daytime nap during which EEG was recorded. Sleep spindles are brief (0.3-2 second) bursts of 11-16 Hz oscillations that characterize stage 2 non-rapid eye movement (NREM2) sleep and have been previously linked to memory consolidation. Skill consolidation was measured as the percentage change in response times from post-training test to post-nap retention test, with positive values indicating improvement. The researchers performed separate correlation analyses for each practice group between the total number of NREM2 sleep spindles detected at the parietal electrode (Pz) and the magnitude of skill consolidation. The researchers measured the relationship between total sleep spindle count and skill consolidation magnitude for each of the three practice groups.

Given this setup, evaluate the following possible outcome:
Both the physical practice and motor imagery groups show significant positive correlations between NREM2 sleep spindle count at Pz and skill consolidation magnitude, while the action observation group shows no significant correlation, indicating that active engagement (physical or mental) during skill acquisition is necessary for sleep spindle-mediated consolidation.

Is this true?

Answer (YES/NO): YES